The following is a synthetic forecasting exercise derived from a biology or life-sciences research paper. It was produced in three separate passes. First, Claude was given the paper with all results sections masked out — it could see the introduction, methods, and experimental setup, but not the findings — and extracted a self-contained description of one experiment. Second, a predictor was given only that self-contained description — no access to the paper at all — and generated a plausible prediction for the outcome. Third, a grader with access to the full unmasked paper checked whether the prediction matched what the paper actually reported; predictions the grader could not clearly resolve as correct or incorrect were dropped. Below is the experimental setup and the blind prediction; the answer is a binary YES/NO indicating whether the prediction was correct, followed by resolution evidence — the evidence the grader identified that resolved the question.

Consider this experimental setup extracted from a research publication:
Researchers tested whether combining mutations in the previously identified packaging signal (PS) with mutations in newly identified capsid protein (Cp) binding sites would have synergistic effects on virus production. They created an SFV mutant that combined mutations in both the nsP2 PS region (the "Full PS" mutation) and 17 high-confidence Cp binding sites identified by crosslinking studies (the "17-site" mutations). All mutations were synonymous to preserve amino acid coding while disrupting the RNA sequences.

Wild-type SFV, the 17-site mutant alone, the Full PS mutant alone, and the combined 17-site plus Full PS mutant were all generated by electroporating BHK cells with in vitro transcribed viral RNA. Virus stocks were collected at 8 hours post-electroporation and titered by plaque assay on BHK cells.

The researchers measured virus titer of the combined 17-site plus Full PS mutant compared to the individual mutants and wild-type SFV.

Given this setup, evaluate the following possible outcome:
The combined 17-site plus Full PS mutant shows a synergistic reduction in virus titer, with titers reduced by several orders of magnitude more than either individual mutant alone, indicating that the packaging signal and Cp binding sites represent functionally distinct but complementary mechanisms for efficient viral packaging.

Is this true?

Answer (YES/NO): NO